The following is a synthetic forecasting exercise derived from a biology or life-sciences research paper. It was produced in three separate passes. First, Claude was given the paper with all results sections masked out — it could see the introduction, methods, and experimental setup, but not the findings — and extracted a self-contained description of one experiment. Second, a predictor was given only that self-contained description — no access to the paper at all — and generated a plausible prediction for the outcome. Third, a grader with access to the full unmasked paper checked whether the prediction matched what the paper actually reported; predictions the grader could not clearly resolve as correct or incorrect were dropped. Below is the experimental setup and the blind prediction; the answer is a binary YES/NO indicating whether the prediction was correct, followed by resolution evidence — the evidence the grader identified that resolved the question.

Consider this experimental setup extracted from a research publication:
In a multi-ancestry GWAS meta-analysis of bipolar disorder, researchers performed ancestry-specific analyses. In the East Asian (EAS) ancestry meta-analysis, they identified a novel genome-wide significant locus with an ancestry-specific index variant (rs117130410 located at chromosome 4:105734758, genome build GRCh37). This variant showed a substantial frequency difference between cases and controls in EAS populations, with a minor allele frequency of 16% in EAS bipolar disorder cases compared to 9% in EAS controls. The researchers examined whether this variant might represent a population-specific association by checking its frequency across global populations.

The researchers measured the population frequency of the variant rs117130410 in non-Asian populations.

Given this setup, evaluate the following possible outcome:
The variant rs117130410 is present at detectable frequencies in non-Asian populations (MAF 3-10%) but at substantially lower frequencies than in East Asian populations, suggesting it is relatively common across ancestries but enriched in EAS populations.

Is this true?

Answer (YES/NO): NO